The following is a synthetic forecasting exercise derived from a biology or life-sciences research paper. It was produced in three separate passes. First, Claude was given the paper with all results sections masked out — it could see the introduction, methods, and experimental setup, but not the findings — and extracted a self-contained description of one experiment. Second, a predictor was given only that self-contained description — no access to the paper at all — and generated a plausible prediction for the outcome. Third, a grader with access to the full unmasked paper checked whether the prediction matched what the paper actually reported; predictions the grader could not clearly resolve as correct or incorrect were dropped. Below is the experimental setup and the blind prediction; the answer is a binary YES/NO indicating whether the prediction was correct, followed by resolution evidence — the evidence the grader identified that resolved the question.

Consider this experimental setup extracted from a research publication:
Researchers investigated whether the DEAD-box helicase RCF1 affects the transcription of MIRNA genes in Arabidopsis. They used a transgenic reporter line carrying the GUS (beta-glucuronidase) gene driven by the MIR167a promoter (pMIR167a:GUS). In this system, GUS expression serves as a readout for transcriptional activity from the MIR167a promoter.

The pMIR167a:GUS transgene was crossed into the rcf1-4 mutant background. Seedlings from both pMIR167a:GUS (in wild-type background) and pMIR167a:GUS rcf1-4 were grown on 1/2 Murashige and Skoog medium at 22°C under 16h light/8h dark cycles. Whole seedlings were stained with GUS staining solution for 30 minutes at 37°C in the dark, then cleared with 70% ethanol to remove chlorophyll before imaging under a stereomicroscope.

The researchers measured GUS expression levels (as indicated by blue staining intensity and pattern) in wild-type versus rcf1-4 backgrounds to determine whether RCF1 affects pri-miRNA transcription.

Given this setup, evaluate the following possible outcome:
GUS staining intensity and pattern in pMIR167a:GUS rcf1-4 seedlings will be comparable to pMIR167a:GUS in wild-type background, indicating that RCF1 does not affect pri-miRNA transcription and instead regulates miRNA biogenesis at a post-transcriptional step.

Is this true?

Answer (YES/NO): YES